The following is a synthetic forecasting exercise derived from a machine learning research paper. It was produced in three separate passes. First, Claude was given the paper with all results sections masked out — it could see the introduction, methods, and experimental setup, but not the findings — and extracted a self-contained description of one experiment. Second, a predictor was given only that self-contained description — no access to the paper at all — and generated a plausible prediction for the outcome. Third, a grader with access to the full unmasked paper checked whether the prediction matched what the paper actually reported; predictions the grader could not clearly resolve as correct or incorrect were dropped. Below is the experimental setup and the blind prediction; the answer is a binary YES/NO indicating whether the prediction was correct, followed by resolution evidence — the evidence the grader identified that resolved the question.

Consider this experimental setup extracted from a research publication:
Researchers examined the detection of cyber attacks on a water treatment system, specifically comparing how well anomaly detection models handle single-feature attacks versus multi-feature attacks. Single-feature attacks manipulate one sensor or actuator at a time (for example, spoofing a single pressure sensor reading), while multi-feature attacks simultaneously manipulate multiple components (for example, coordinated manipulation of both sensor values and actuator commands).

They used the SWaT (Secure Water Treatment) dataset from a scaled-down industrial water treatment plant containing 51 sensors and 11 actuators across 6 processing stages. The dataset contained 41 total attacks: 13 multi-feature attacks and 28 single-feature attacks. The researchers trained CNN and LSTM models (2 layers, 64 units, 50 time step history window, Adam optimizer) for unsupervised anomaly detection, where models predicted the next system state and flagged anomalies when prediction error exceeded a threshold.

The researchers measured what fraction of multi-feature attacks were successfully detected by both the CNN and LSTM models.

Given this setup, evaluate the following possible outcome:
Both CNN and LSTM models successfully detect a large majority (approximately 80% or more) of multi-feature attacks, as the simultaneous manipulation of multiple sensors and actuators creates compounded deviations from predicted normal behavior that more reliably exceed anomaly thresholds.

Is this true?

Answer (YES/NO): NO